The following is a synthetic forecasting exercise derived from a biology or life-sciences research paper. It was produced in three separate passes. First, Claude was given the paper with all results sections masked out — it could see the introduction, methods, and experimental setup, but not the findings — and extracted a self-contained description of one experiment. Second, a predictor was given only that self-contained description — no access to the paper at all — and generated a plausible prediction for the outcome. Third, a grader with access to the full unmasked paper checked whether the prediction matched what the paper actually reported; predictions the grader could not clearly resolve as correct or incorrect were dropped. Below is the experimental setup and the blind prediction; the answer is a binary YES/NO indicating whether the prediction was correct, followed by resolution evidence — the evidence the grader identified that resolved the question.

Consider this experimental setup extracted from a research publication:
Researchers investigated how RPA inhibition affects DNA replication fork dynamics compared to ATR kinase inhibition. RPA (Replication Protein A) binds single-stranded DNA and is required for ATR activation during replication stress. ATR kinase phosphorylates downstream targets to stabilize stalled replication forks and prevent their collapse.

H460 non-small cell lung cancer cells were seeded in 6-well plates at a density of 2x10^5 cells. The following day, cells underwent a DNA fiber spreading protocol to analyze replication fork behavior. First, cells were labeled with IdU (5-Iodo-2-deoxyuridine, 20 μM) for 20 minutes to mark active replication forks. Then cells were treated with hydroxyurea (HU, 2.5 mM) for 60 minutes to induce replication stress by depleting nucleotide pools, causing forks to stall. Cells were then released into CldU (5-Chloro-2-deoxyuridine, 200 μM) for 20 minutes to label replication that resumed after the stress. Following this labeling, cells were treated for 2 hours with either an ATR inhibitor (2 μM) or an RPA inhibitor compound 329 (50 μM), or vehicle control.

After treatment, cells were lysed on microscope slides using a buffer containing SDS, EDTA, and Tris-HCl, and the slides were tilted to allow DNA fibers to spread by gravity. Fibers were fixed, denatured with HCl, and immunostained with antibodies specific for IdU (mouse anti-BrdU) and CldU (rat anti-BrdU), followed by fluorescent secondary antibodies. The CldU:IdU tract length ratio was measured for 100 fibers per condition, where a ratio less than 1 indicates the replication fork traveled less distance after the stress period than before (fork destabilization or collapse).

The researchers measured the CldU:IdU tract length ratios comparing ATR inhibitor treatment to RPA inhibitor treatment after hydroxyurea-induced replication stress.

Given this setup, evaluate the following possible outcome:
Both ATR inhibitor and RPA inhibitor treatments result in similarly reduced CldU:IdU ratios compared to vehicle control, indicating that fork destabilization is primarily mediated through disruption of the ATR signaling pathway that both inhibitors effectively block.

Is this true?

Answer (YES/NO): YES